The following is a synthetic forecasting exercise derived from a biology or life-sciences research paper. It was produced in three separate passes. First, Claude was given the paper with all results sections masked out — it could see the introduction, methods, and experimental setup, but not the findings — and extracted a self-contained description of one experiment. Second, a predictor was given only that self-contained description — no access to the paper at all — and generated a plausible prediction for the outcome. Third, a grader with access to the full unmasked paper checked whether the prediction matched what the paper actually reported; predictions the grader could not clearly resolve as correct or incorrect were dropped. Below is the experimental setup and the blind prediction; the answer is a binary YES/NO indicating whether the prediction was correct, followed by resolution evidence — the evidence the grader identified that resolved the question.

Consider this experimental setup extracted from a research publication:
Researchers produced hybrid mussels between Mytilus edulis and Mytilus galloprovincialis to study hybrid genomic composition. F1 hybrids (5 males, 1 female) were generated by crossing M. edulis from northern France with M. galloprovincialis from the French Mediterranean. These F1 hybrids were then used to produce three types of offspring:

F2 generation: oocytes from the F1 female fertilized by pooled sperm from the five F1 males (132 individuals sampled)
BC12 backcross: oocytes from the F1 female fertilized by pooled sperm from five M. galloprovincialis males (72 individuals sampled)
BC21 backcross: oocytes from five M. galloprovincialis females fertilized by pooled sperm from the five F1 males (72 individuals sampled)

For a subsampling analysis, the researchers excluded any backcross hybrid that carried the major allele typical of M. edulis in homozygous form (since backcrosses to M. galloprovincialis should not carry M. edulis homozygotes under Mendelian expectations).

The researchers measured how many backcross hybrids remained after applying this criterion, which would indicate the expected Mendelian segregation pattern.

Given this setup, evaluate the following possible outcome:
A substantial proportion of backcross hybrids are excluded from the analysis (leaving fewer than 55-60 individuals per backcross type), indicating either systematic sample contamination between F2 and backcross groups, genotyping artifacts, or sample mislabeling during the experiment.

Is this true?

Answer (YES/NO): YES